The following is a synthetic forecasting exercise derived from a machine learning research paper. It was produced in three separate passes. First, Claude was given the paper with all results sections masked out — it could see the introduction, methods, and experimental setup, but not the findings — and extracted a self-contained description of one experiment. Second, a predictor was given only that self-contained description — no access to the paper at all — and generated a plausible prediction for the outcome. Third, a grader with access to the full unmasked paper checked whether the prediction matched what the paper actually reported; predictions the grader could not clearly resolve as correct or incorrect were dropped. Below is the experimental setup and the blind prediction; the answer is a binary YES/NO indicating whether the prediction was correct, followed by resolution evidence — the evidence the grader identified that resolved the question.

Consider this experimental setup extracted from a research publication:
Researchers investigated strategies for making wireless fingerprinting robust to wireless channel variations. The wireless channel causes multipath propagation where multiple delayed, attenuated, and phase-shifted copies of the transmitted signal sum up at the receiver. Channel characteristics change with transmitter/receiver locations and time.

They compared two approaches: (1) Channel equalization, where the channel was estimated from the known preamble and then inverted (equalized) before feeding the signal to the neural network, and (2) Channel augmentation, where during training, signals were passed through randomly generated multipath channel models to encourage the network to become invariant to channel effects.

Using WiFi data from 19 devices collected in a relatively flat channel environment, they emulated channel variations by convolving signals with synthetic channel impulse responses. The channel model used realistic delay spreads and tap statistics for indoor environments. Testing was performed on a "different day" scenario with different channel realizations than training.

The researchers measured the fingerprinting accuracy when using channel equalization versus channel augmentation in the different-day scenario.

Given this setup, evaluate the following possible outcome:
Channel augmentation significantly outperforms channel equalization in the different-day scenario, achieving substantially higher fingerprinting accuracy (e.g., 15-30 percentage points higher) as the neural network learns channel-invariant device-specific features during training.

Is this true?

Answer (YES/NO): YES